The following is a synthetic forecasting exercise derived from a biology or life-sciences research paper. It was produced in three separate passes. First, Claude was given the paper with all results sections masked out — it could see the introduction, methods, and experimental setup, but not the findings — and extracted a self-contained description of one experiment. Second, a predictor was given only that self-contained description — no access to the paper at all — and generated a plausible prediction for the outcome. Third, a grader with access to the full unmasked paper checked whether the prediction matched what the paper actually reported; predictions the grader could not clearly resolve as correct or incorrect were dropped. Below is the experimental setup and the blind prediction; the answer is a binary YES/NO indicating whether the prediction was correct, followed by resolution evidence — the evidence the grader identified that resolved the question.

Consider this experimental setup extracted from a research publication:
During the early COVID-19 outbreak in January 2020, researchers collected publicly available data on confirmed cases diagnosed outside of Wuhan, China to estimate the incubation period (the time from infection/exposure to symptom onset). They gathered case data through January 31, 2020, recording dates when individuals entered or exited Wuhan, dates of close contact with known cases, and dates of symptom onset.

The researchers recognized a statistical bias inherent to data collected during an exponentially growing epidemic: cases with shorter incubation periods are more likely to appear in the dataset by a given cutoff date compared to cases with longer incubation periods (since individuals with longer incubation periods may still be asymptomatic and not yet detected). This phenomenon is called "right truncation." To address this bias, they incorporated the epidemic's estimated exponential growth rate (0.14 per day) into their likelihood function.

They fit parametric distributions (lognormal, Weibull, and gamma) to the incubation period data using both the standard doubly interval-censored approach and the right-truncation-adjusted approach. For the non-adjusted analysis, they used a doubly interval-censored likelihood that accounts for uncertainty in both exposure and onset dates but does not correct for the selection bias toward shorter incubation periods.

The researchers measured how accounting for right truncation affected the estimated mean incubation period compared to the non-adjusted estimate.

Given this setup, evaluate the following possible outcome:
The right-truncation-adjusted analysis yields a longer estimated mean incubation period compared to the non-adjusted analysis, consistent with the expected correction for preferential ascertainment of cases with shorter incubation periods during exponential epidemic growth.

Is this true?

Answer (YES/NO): YES